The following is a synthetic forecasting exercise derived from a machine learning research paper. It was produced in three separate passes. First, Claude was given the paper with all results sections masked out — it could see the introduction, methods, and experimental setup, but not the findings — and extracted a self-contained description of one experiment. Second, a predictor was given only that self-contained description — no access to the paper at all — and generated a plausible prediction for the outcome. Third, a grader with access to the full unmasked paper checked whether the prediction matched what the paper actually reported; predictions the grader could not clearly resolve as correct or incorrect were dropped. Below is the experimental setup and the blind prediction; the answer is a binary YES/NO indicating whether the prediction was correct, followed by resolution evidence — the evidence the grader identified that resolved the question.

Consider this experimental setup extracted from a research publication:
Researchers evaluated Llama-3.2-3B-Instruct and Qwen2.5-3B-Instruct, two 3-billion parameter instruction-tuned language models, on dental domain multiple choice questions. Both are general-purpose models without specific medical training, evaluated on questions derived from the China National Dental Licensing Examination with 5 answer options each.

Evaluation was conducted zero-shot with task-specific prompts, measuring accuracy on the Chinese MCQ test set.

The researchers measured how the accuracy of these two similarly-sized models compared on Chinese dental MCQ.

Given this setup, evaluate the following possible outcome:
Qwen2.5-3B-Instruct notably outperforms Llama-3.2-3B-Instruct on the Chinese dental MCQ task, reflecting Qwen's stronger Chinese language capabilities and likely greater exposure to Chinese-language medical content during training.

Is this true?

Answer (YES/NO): YES